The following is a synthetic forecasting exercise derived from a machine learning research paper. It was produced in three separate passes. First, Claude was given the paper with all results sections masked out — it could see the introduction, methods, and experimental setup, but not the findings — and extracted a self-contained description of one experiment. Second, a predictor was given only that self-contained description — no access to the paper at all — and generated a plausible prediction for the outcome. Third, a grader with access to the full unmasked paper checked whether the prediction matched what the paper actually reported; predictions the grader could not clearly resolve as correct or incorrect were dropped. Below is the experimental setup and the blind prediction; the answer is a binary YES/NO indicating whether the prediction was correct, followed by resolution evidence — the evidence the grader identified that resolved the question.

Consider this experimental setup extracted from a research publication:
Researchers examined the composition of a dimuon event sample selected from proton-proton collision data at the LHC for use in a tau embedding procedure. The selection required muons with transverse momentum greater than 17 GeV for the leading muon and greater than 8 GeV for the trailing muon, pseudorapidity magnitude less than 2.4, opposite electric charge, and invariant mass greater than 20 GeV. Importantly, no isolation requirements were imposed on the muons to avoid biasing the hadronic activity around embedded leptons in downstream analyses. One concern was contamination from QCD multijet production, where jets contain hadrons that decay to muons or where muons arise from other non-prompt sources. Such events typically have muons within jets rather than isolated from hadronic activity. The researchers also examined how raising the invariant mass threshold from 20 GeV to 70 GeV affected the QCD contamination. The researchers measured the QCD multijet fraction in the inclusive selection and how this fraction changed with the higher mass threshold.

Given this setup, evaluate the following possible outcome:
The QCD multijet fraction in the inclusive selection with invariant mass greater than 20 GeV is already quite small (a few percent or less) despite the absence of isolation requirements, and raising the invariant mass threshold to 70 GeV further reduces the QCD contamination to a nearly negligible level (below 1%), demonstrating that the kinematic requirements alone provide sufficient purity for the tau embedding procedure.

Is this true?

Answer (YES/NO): YES